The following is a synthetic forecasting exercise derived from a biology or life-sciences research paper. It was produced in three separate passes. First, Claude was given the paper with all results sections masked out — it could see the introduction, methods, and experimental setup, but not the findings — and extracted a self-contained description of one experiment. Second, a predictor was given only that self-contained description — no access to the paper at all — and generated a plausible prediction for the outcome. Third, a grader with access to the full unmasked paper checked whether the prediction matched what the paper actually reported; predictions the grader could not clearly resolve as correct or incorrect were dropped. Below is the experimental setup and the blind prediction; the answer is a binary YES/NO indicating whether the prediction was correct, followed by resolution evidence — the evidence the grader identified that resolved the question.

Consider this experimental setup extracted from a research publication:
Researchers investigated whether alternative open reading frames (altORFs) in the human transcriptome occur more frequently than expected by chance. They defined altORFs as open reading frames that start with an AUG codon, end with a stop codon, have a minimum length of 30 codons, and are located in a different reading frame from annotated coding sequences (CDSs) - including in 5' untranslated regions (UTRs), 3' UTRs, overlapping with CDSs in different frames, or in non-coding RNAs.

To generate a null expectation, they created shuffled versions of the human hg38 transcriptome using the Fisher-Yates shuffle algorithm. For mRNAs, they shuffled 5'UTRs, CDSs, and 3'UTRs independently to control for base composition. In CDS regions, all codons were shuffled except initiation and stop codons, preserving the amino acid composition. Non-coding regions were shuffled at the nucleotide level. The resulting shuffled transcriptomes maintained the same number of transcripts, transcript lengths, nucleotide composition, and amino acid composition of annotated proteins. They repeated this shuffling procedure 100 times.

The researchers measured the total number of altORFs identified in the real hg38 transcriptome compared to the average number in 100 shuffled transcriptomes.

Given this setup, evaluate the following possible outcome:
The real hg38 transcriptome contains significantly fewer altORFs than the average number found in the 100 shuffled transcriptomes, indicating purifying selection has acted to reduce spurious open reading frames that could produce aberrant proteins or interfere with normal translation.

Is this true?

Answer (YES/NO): NO